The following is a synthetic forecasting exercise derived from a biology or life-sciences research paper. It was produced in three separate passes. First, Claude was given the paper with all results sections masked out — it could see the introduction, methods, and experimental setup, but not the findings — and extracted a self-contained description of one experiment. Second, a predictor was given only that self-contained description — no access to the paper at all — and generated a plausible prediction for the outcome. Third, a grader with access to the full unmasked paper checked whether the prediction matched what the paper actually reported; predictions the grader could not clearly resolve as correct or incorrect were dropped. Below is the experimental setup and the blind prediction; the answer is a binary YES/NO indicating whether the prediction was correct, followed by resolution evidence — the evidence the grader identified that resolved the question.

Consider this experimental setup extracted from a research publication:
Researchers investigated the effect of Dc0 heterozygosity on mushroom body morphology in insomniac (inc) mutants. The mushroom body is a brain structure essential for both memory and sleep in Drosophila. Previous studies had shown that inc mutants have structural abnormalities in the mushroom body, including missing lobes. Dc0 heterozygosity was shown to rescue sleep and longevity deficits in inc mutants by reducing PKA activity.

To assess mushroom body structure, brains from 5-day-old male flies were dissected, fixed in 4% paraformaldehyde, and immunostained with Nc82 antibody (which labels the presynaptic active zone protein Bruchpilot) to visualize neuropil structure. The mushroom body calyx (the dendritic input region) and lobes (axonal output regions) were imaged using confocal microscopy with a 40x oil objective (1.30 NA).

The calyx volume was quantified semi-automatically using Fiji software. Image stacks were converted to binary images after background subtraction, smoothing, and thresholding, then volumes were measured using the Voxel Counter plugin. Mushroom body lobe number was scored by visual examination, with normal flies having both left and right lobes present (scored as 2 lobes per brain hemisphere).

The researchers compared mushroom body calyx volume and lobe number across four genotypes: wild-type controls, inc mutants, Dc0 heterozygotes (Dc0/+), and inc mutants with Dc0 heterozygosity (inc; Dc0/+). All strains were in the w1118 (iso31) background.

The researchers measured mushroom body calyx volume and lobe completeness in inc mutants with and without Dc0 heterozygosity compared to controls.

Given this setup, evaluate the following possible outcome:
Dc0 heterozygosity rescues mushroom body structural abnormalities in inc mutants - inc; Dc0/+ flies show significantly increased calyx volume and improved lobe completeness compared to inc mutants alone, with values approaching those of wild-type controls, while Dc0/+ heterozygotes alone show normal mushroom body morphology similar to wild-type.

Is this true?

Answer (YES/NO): NO